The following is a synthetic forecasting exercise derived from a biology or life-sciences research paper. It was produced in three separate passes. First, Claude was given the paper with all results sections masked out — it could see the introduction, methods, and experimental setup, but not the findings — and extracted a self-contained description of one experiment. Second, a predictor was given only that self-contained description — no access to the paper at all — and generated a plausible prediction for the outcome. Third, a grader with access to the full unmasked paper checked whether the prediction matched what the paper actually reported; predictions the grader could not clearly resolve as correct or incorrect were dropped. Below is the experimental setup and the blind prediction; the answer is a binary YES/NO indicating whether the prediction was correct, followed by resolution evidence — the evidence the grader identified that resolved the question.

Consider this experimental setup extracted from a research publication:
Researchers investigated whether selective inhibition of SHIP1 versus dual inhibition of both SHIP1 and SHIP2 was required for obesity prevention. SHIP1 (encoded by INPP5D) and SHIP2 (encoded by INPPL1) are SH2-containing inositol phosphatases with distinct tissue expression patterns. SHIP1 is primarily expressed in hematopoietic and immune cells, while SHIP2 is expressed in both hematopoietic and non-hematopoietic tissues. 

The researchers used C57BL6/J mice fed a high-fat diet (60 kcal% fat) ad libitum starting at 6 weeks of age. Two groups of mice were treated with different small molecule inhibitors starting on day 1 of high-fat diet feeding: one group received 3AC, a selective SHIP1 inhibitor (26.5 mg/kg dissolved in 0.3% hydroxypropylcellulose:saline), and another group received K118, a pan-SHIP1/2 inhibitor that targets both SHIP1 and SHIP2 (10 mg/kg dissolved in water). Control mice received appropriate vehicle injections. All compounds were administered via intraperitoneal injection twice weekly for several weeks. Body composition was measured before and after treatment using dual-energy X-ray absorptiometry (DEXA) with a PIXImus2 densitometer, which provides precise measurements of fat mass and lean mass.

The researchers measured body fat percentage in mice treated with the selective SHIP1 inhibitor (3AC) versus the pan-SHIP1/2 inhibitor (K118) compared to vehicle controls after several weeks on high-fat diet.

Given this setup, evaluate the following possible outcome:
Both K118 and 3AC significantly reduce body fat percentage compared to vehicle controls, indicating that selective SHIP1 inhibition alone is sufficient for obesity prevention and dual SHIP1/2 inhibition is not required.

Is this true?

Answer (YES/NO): NO